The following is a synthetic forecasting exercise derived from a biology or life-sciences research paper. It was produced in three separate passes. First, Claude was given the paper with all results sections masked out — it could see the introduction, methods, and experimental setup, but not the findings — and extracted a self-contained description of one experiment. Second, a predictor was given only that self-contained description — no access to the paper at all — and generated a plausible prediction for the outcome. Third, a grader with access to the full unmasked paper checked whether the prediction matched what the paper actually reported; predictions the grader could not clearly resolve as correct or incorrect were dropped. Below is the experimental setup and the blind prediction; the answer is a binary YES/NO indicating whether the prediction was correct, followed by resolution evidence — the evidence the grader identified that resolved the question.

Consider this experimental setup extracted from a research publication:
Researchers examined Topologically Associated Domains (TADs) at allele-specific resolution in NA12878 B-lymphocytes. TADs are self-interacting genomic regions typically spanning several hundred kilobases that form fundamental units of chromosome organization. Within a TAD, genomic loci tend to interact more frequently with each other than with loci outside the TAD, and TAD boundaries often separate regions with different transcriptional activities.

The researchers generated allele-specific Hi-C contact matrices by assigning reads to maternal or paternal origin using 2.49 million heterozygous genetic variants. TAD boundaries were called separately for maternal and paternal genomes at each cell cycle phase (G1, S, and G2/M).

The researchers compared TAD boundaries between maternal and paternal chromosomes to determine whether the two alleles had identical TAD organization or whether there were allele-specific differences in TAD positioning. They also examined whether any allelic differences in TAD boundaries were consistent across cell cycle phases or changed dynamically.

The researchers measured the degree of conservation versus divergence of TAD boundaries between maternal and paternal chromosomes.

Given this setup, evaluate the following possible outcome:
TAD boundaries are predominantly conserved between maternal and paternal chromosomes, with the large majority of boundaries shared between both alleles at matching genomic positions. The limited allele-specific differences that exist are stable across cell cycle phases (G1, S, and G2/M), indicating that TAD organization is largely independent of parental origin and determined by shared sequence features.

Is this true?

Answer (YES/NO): NO